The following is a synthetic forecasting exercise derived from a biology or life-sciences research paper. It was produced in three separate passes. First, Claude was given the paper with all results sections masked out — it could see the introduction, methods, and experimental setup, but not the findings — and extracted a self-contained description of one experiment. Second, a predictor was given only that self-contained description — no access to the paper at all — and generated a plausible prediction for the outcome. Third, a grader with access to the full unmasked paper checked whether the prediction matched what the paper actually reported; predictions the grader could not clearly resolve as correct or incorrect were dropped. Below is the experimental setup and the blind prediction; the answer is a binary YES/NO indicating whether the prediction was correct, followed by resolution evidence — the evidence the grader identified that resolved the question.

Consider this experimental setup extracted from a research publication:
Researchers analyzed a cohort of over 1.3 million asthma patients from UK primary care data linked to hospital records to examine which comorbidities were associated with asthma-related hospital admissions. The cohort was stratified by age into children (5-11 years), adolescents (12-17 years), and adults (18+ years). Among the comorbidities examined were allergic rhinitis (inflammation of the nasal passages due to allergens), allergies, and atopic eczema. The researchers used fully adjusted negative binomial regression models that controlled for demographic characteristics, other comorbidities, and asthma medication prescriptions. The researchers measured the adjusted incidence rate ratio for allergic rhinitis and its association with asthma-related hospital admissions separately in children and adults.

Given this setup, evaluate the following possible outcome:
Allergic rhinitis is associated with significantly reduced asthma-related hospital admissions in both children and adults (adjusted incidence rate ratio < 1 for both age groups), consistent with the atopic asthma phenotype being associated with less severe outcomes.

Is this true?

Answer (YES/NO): NO